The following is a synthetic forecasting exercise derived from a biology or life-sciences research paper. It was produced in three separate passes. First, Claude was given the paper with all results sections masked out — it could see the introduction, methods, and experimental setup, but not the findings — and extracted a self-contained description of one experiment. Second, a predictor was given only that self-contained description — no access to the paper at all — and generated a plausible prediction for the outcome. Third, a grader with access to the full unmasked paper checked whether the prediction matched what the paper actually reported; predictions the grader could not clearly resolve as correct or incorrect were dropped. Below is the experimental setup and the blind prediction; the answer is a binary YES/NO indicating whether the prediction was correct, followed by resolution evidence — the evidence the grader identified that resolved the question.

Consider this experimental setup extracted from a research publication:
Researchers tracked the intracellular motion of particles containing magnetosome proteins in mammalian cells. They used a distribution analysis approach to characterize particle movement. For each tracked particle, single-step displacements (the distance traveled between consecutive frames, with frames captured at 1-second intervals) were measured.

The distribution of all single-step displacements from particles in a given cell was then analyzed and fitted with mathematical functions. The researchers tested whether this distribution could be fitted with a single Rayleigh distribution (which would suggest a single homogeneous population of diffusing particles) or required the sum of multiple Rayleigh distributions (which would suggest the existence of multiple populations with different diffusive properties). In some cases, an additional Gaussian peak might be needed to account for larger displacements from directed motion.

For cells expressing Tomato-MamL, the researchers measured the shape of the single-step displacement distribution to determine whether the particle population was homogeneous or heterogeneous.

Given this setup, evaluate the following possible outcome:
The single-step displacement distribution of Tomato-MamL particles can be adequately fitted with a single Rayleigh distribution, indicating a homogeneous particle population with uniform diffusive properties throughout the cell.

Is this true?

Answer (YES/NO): NO